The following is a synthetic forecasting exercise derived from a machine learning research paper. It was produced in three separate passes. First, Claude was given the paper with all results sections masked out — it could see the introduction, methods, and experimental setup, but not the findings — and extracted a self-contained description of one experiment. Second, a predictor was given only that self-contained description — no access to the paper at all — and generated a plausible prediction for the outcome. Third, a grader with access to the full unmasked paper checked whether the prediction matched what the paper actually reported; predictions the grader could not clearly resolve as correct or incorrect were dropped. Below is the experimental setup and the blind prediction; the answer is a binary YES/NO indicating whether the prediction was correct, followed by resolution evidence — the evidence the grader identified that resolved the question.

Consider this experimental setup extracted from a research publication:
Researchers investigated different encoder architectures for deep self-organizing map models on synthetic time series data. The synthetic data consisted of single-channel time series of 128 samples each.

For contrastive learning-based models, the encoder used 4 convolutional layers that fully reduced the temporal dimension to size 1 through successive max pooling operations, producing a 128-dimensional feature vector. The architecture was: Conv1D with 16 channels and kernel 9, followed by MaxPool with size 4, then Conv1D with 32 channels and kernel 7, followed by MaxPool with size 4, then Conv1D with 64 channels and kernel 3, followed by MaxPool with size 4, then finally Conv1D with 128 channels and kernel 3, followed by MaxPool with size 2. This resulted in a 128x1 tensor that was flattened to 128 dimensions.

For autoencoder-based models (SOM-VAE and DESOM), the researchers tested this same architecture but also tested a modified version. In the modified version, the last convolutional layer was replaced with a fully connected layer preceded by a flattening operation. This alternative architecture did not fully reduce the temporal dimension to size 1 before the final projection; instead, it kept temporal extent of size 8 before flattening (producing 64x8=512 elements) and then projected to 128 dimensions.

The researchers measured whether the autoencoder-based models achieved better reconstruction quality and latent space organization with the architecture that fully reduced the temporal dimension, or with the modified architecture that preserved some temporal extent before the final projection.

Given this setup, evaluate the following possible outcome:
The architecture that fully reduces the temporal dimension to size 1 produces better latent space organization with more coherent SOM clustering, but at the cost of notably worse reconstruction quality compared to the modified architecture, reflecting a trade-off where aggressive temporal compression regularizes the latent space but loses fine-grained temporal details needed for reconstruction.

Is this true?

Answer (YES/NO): NO